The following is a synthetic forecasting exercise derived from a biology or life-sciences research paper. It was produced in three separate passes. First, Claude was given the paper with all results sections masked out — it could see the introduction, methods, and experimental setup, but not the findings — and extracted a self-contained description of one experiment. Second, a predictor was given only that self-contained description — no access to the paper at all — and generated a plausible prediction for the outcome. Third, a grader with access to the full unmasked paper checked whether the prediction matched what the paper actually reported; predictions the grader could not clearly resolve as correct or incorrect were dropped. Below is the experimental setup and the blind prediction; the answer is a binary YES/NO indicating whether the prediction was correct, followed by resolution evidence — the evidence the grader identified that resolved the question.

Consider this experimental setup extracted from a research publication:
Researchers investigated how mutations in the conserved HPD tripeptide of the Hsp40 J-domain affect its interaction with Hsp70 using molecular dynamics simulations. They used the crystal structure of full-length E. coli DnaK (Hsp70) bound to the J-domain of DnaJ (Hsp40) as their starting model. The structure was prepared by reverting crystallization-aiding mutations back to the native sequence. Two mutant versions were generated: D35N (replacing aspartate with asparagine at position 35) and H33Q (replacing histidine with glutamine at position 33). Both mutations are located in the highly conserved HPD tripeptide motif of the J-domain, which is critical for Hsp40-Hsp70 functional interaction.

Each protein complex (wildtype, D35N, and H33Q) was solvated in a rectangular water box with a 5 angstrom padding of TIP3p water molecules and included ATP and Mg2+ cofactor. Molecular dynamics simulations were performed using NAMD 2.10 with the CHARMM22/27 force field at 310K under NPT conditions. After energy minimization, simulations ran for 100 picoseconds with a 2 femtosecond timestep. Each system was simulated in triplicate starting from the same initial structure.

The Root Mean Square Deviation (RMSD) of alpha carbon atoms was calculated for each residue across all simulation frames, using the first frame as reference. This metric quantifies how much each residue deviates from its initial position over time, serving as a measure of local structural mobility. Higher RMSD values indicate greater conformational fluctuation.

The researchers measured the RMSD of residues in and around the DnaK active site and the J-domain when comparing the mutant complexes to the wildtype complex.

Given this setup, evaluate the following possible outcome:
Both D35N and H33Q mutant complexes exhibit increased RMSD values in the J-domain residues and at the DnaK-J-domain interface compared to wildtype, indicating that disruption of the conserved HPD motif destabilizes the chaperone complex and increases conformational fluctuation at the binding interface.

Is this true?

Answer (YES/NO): NO